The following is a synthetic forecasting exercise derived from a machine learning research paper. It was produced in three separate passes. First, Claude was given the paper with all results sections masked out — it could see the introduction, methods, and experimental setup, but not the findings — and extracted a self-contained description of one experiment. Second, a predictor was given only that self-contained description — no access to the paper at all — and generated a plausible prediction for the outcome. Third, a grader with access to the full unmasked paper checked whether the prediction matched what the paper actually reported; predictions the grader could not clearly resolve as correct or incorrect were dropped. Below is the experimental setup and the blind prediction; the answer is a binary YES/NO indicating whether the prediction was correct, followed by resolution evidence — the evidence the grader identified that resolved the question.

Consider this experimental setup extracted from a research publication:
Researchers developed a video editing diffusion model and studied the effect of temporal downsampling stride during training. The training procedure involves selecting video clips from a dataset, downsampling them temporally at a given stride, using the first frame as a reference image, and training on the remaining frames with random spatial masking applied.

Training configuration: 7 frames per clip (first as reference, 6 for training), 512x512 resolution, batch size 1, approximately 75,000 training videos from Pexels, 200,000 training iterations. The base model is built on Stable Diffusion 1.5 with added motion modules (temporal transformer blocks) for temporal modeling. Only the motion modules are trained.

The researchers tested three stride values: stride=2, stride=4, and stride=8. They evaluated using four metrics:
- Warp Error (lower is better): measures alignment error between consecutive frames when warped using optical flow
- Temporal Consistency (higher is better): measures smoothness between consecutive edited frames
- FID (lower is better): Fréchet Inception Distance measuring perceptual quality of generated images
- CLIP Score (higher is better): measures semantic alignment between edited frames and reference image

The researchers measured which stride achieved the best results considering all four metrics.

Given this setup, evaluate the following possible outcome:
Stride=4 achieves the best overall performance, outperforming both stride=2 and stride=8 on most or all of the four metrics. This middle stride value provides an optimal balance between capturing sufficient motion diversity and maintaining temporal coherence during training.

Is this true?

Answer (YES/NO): NO